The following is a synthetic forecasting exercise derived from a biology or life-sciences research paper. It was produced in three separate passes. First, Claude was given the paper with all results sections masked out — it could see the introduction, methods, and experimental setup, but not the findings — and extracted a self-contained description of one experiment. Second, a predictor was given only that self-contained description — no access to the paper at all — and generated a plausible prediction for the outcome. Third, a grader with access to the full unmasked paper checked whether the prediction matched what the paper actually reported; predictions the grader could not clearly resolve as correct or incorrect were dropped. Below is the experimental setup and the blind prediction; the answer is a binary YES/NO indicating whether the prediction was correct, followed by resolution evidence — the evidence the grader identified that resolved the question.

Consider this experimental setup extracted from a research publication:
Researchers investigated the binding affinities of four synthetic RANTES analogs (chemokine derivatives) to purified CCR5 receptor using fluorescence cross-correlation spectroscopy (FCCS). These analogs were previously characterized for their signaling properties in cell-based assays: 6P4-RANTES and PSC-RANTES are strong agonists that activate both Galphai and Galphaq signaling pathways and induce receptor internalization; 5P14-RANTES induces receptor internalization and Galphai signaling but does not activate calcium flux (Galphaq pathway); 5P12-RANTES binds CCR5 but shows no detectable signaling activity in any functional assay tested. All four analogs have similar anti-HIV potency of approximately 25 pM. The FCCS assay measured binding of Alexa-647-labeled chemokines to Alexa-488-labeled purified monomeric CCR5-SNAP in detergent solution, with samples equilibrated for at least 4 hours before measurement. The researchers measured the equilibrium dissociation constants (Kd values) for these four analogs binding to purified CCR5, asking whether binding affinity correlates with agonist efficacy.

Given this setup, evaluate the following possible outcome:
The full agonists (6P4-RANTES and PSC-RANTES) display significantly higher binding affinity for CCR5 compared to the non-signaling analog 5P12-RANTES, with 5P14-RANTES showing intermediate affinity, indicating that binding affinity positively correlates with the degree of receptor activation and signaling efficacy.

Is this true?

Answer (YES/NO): NO